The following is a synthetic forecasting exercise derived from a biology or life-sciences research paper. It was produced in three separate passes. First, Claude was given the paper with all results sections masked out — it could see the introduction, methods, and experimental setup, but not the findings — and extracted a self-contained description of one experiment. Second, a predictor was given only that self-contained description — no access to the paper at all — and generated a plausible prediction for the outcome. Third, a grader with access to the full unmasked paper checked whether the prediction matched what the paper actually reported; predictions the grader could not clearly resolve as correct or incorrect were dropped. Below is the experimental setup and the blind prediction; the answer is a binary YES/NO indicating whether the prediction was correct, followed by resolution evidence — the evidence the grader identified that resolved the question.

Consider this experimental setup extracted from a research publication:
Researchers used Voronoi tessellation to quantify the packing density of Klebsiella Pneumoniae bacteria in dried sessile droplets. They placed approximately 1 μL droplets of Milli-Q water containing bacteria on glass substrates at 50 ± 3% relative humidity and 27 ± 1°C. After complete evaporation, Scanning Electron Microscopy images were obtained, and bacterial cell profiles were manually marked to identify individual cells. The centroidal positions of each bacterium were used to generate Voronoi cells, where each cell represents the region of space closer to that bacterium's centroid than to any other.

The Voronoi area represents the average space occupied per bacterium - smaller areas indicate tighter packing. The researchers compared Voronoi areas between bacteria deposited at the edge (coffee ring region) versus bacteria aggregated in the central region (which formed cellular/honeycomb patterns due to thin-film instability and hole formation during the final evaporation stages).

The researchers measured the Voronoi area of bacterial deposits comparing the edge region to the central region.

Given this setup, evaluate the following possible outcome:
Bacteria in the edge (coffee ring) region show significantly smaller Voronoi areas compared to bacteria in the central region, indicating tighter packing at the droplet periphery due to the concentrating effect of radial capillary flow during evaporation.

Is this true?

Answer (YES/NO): YES